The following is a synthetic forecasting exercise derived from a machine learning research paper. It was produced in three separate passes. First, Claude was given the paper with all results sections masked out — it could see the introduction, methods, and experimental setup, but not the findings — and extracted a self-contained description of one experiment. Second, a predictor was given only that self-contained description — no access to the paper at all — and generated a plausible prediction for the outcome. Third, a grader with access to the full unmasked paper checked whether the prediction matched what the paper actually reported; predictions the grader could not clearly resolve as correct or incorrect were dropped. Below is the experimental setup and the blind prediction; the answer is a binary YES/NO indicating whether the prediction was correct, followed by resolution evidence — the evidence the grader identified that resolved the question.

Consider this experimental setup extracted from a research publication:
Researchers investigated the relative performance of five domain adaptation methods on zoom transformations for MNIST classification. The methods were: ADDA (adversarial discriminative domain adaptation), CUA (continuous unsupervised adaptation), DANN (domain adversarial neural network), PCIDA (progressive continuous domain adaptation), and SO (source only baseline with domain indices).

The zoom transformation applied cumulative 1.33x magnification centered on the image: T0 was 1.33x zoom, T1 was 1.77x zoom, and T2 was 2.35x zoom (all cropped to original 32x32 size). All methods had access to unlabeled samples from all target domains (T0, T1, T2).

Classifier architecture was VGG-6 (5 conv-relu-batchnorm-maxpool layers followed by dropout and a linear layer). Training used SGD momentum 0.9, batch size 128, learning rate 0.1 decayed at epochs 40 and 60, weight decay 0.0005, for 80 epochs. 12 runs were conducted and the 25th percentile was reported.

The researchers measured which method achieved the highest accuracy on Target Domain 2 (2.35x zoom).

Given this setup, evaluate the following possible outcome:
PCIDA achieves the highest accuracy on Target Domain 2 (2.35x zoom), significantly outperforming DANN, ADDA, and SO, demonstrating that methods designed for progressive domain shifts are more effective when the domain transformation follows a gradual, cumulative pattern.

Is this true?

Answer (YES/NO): NO